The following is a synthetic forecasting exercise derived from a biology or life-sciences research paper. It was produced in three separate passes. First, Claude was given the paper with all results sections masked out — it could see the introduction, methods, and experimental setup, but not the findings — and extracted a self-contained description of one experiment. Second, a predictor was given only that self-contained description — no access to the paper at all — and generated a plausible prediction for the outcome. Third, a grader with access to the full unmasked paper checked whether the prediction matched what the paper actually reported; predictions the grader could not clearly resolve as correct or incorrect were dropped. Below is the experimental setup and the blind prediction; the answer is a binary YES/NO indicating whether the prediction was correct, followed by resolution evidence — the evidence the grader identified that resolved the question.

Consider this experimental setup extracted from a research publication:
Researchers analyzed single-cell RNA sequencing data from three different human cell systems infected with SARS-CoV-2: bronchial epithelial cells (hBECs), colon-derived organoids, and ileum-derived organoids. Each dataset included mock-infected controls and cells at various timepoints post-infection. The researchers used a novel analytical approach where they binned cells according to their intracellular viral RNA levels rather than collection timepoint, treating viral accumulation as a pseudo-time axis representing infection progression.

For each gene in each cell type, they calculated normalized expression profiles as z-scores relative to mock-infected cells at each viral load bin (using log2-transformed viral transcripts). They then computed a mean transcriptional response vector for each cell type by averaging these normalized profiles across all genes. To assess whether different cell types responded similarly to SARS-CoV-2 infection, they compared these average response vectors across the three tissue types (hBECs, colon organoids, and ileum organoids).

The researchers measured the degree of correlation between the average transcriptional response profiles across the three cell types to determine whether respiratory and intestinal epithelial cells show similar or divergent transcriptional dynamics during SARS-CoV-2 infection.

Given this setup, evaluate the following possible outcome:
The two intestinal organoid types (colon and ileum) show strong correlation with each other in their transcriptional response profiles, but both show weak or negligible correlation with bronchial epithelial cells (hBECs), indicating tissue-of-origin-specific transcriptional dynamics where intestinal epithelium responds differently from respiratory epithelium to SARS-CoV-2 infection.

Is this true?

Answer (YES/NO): NO